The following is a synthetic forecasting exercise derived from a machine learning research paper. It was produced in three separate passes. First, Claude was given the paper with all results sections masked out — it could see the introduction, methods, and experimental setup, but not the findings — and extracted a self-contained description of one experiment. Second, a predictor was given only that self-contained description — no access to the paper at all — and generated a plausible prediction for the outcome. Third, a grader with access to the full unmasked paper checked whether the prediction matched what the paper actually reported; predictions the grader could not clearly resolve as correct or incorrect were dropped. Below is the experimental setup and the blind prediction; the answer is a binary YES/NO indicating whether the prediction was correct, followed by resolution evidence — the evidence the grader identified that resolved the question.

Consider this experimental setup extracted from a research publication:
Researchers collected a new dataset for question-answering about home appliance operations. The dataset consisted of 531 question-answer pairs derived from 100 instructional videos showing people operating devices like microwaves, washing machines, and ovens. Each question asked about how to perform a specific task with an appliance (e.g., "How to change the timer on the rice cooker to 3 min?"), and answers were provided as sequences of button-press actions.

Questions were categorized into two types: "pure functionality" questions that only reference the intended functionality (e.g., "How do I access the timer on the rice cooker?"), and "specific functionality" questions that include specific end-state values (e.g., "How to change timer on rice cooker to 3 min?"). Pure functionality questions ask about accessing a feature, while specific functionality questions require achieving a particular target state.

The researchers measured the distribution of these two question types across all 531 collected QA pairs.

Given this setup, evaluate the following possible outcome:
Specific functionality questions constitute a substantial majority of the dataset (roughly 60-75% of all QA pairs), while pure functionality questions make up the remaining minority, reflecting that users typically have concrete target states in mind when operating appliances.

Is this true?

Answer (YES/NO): NO